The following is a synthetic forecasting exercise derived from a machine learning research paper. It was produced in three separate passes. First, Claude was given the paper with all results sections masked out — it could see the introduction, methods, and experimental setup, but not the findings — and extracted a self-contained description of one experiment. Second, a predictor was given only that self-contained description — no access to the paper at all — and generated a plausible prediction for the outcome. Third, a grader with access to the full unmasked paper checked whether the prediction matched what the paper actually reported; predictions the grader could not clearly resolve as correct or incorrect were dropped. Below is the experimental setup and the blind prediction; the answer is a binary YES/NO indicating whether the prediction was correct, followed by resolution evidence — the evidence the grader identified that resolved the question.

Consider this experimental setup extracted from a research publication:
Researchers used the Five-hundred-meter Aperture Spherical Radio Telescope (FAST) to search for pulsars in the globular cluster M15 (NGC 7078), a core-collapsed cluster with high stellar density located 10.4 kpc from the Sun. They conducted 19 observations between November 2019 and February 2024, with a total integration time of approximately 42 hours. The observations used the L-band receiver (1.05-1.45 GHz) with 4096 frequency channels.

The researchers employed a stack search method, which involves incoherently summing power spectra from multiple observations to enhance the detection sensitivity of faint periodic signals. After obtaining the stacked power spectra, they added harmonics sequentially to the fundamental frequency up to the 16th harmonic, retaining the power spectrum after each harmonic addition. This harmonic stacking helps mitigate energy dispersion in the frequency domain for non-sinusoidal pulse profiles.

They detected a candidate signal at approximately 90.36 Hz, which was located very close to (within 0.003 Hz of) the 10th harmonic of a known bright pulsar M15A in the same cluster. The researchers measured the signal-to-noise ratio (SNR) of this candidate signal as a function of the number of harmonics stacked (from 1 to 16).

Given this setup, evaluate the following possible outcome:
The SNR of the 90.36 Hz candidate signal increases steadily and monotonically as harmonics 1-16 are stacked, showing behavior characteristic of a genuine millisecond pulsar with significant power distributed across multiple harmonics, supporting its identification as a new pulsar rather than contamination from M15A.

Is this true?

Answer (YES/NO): NO